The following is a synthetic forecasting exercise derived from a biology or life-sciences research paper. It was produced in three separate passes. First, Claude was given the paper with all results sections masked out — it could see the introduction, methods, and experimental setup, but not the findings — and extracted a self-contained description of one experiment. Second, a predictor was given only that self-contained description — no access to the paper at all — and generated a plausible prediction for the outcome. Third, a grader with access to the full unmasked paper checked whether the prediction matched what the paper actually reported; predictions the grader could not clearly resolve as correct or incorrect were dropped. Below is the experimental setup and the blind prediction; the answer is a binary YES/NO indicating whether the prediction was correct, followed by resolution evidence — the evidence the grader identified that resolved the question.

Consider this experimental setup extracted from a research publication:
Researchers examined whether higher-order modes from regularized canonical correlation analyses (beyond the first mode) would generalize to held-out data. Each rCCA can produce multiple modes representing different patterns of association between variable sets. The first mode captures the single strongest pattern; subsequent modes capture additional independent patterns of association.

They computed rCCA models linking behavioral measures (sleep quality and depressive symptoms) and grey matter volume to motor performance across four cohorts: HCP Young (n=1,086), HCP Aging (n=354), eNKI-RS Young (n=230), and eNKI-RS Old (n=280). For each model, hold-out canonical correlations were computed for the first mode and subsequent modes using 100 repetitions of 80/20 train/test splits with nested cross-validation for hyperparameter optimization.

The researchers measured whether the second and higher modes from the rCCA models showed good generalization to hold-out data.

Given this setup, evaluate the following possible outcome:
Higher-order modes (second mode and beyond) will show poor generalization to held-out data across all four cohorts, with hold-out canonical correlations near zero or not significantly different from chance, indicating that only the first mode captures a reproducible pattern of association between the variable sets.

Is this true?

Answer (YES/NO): YES